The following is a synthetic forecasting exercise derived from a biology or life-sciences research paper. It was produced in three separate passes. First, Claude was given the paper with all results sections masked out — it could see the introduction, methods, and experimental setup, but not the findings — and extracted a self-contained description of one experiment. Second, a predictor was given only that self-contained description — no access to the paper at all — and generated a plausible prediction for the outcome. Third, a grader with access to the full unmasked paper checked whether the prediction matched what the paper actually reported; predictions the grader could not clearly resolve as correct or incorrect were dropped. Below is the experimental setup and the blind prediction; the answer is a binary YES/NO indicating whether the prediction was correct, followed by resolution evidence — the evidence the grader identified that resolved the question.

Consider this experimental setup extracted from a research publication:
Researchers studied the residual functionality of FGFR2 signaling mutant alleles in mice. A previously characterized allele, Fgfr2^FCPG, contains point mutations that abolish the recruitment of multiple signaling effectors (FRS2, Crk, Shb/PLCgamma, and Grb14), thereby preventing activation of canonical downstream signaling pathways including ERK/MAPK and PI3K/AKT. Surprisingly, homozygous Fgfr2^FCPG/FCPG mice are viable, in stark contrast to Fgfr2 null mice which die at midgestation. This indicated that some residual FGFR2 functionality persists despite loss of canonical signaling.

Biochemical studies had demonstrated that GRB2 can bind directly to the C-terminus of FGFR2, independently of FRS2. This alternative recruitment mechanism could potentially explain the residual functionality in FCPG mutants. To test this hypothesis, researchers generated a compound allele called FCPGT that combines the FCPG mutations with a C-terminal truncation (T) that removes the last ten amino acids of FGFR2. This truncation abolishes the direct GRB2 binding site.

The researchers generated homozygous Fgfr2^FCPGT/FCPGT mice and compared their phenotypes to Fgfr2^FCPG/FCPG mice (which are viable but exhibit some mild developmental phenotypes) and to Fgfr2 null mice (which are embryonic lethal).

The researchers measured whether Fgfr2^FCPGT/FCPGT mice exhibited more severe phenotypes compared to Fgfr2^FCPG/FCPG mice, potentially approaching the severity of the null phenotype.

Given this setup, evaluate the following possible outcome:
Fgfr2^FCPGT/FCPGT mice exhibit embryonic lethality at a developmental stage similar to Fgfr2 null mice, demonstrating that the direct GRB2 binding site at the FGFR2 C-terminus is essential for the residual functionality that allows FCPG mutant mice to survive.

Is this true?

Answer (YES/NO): NO